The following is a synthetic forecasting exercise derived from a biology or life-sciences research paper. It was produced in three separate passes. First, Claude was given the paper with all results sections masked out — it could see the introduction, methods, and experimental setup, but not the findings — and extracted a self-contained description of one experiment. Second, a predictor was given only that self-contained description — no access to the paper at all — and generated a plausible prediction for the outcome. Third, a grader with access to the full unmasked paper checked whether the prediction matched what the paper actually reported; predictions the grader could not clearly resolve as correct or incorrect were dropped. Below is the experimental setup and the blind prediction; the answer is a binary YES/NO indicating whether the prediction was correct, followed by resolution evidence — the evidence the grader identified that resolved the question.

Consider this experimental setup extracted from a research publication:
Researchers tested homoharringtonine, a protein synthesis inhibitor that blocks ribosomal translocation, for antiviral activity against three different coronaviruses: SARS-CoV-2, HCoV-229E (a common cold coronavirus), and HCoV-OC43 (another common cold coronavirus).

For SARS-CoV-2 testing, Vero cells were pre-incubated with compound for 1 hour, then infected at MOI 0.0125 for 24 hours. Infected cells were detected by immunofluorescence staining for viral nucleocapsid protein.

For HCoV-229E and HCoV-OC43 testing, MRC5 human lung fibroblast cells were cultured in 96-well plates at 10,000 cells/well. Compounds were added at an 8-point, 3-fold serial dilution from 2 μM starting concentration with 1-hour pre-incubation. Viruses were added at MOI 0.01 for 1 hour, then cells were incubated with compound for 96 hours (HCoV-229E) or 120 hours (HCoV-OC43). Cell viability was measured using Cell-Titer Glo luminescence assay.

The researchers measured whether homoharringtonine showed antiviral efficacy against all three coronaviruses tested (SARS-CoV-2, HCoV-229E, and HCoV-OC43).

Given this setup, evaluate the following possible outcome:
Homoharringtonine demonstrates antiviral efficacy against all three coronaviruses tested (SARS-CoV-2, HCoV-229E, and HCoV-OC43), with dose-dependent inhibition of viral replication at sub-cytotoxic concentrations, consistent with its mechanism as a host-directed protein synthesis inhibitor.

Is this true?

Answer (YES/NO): YES